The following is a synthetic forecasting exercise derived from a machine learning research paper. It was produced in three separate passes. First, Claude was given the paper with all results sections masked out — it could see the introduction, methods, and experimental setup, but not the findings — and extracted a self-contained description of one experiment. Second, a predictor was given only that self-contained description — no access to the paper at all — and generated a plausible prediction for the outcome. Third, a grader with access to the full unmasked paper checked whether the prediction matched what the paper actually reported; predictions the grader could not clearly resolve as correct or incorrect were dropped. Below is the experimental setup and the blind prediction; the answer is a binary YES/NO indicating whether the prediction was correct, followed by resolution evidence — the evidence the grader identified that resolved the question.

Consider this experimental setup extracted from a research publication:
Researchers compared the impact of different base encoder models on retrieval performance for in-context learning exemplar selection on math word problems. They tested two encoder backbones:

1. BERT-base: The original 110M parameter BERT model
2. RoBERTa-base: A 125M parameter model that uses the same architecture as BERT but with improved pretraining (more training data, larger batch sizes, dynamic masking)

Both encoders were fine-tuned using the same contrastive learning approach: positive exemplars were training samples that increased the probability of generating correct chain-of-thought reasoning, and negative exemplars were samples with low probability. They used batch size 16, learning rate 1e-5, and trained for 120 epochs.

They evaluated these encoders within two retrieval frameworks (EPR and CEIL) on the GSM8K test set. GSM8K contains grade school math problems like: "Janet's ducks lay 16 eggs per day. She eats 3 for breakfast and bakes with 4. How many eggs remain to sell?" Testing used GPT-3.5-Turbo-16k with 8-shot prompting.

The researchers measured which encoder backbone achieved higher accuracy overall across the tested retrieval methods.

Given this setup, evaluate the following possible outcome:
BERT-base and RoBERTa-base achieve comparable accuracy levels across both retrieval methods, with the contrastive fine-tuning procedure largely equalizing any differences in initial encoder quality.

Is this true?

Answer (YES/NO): NO